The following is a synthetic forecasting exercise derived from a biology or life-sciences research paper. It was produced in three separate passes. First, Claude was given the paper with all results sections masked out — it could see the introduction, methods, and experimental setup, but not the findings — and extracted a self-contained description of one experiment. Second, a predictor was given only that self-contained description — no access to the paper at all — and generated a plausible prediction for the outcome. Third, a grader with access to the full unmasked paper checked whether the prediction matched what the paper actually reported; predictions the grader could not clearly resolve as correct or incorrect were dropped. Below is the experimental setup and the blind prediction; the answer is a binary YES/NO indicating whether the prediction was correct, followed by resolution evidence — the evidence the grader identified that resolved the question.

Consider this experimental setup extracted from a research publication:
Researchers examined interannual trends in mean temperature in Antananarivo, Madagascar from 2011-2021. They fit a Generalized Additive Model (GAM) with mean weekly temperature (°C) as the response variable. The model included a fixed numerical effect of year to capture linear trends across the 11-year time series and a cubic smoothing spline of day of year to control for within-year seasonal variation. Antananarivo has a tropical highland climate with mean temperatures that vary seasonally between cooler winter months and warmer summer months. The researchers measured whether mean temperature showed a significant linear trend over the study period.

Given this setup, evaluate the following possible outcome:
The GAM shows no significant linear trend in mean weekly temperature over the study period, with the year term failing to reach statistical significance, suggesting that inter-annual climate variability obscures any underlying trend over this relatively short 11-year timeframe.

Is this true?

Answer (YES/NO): NO